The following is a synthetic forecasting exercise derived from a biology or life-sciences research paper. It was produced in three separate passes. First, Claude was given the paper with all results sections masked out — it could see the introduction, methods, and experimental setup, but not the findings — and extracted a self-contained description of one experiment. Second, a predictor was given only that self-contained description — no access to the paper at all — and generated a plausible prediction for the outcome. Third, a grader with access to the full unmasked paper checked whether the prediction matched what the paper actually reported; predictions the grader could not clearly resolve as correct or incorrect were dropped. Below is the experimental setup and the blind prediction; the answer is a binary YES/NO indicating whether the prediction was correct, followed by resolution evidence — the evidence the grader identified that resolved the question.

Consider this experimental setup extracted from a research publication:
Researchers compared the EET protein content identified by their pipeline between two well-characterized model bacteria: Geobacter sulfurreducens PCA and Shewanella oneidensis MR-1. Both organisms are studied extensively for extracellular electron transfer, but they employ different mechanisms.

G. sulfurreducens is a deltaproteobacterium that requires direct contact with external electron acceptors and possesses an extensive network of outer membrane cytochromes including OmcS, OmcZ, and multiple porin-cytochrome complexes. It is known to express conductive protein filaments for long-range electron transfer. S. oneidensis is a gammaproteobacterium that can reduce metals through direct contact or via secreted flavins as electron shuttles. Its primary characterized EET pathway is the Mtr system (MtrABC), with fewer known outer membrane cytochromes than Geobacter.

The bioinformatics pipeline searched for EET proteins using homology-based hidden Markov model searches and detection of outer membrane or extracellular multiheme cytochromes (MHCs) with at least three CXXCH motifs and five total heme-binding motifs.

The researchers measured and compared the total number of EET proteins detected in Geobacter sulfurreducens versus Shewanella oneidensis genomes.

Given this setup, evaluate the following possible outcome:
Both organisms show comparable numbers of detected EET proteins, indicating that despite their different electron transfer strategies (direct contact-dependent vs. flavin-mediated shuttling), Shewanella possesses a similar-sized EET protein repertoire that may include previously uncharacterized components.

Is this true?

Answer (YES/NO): NO